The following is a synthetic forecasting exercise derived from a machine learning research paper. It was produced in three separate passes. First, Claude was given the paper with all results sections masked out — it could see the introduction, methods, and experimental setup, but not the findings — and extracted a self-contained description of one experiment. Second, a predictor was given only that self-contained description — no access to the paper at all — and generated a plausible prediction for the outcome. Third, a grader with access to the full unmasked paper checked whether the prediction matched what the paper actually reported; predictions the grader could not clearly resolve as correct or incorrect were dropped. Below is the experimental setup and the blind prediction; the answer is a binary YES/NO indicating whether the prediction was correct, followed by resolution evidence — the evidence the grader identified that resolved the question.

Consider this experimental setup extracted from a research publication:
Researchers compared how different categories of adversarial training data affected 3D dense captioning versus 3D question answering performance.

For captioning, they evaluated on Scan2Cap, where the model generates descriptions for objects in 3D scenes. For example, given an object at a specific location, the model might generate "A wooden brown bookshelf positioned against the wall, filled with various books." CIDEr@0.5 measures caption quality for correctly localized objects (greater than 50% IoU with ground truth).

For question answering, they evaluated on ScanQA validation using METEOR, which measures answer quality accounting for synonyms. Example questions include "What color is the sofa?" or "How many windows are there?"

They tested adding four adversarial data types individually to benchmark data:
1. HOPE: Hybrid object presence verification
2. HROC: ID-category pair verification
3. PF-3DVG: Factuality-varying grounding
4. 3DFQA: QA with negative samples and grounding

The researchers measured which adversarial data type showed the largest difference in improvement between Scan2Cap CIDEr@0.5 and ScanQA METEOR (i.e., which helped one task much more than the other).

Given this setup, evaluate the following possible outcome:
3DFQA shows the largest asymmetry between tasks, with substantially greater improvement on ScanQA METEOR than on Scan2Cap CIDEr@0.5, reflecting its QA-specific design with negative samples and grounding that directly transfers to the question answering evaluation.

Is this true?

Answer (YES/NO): NO